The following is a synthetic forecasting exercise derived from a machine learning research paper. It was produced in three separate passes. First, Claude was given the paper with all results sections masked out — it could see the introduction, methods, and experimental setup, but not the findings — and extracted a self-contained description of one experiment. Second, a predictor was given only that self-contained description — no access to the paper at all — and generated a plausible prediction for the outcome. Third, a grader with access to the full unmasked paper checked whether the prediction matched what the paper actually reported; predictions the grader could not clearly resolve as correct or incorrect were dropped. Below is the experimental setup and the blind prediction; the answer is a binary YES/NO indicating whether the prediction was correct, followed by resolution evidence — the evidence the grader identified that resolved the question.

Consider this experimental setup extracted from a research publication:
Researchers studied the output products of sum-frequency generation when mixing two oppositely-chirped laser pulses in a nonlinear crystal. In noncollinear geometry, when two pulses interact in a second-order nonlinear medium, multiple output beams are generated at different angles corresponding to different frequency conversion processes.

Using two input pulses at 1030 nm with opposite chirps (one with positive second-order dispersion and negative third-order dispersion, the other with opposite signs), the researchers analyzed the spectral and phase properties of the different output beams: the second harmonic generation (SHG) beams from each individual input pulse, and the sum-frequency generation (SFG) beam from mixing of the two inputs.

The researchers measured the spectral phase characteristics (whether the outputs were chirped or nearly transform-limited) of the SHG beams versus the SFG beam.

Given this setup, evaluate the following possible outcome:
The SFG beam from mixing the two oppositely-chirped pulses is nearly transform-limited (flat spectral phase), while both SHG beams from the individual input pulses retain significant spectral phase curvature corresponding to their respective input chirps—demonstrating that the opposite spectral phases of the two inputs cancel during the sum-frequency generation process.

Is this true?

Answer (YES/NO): YES